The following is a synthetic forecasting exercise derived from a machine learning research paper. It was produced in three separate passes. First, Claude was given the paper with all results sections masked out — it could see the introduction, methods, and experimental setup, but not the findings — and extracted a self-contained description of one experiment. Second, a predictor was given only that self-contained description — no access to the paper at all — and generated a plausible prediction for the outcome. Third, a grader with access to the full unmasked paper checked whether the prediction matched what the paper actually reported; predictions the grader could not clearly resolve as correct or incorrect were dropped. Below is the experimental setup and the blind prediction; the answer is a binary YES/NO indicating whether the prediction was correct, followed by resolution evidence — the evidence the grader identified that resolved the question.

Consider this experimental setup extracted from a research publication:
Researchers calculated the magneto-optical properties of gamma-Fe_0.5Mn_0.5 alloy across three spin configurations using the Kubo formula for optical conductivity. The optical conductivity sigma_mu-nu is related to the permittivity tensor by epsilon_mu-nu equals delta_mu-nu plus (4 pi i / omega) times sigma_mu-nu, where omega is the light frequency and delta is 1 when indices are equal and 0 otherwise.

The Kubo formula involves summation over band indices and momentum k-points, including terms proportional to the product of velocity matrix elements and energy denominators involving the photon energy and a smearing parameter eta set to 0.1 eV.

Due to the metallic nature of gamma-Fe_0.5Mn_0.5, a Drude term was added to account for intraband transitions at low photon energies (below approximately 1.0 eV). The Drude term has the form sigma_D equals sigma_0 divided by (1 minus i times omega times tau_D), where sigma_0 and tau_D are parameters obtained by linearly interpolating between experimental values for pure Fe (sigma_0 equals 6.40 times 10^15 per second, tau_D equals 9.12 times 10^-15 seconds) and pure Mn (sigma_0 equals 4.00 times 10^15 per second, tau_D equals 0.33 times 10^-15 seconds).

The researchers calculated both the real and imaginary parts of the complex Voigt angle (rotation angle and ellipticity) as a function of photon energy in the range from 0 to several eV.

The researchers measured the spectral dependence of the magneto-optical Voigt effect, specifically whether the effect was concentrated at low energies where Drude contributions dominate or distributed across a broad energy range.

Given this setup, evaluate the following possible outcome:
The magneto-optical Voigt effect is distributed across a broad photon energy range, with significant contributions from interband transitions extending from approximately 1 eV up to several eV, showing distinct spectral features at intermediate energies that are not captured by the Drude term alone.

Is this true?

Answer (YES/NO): YES